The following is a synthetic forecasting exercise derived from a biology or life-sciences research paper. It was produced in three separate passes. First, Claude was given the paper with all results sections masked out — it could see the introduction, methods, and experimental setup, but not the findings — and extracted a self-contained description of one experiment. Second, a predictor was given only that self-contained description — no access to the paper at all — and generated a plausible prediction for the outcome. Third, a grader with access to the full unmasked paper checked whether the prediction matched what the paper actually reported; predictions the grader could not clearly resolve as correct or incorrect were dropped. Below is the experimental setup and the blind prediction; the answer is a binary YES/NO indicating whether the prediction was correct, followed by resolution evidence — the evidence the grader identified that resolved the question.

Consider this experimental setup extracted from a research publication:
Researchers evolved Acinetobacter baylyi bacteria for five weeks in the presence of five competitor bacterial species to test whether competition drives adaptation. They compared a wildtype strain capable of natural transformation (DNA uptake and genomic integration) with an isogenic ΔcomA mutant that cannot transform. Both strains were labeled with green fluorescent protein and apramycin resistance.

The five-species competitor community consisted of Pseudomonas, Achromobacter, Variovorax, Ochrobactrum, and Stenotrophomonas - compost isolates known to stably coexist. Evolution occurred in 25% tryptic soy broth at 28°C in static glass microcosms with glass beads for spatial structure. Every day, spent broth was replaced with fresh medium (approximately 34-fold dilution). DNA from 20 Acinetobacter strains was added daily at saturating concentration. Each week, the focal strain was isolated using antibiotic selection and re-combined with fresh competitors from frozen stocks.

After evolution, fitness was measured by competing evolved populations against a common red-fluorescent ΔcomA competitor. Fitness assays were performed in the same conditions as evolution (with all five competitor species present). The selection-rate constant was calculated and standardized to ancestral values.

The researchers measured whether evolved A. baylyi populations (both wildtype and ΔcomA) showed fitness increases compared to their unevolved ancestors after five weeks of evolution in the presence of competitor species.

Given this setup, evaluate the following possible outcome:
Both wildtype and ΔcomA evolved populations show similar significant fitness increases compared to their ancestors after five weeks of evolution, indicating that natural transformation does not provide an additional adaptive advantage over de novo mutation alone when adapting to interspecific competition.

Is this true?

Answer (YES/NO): NO